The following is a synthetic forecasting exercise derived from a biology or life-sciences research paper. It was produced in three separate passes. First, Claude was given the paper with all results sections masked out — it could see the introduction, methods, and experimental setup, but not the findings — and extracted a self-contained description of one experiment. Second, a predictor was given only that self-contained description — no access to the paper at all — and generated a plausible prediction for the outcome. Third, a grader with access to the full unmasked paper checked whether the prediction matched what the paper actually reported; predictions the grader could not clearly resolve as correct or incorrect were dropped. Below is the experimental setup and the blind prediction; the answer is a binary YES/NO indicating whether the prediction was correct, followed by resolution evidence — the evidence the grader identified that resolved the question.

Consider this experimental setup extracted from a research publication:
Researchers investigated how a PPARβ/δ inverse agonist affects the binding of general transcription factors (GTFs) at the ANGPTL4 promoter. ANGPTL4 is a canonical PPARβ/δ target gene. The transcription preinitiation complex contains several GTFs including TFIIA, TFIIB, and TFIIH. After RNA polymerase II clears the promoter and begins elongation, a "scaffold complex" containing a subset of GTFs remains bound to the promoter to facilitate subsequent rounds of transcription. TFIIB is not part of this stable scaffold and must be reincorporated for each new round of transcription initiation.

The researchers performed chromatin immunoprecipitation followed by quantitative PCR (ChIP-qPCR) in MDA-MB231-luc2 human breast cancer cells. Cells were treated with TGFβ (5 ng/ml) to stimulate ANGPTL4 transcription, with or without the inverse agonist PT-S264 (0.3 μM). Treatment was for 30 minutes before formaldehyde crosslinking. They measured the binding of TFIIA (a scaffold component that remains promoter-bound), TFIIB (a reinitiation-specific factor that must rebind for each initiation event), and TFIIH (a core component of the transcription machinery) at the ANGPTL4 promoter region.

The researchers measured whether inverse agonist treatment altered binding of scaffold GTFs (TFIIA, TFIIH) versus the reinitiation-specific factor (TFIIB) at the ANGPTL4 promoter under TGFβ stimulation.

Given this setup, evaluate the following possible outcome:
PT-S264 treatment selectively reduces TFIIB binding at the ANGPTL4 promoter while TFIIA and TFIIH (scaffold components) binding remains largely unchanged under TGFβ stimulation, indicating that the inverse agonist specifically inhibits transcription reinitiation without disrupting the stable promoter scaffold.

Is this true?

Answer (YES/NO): YES